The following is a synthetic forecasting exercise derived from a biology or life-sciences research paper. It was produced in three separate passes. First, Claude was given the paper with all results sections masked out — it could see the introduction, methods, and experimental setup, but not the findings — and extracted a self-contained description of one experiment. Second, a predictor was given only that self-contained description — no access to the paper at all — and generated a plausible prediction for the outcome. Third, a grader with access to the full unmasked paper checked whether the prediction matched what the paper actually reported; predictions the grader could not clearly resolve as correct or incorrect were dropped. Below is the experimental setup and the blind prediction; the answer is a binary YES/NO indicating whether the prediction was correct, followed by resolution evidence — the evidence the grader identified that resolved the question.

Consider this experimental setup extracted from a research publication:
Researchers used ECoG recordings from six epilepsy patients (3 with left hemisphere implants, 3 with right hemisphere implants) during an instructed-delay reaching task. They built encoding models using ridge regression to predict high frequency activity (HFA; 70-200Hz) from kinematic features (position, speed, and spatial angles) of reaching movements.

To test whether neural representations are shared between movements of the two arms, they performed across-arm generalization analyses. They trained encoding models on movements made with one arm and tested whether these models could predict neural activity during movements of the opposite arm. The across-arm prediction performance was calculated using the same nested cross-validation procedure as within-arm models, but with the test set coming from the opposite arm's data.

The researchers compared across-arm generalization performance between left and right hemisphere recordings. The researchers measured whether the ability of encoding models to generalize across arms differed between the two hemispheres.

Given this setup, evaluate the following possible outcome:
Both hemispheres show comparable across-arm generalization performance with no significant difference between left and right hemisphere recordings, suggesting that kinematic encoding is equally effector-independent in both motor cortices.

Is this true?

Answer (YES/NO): NO